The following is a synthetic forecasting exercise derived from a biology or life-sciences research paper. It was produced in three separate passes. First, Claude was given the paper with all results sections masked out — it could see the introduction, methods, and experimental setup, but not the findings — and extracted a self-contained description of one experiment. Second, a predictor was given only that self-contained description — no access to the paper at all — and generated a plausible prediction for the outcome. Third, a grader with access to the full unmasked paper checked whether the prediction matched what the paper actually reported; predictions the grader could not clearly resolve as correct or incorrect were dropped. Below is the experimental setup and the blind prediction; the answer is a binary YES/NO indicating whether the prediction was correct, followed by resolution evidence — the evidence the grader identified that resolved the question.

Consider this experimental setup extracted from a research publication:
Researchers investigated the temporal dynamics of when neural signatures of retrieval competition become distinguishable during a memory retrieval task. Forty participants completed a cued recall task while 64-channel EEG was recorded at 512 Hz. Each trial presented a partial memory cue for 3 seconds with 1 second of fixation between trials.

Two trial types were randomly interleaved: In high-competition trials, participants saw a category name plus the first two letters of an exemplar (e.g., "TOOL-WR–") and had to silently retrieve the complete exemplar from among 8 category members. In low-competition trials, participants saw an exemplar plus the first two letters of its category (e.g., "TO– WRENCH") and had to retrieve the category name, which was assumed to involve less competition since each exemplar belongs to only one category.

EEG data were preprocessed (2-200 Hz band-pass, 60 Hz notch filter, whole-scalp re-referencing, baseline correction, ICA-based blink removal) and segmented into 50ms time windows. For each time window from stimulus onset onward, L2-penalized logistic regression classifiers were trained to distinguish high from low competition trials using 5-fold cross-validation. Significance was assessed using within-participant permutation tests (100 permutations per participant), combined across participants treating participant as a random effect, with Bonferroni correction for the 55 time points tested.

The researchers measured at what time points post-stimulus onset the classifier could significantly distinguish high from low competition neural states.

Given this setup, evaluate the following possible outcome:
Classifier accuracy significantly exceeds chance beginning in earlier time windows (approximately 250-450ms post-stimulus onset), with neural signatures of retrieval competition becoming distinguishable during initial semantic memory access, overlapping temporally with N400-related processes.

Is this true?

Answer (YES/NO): NO